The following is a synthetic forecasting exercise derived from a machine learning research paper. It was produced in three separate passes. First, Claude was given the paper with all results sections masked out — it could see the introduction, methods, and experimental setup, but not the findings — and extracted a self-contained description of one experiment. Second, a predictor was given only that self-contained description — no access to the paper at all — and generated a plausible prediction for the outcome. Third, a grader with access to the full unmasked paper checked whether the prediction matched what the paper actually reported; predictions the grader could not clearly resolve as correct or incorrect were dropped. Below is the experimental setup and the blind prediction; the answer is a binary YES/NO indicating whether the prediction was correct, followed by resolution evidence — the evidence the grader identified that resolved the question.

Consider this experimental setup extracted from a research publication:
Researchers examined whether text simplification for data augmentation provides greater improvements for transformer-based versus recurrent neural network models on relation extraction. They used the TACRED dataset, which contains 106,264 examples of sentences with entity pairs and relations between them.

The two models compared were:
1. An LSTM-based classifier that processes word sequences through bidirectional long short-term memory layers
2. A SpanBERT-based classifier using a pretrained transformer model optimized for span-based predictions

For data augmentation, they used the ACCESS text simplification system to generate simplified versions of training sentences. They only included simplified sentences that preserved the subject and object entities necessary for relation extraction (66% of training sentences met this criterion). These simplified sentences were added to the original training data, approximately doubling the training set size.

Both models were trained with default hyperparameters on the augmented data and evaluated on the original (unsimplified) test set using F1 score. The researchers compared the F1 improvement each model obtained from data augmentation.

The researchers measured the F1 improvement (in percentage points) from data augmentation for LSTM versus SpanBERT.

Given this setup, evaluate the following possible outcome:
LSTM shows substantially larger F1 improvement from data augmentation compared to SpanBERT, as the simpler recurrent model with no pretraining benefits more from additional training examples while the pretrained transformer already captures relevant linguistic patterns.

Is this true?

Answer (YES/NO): YES